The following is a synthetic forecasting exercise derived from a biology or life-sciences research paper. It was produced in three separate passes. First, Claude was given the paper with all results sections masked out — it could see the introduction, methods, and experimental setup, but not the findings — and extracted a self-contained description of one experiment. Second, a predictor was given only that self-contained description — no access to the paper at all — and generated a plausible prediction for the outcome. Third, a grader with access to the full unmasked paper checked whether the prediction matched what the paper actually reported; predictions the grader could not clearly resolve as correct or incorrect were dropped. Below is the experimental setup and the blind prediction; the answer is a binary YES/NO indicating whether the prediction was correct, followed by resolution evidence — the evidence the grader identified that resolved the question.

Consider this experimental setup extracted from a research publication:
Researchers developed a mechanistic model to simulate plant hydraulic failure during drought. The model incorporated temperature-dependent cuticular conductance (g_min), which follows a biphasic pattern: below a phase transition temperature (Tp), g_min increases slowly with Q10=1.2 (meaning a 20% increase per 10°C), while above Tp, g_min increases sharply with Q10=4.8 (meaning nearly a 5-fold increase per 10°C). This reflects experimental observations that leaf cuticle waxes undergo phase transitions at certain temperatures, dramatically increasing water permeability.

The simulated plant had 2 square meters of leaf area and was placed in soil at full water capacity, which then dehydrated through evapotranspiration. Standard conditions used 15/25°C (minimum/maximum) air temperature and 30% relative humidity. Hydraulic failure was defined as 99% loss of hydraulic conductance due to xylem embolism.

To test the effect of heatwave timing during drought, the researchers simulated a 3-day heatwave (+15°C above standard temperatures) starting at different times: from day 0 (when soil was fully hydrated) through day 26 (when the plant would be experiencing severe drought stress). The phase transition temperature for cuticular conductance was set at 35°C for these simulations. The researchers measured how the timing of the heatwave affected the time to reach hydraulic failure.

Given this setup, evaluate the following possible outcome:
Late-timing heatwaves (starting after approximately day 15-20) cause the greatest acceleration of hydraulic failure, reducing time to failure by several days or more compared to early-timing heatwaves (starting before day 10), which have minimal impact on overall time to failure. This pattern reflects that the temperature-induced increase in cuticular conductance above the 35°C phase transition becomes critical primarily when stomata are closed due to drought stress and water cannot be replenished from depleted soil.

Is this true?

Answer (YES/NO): NO